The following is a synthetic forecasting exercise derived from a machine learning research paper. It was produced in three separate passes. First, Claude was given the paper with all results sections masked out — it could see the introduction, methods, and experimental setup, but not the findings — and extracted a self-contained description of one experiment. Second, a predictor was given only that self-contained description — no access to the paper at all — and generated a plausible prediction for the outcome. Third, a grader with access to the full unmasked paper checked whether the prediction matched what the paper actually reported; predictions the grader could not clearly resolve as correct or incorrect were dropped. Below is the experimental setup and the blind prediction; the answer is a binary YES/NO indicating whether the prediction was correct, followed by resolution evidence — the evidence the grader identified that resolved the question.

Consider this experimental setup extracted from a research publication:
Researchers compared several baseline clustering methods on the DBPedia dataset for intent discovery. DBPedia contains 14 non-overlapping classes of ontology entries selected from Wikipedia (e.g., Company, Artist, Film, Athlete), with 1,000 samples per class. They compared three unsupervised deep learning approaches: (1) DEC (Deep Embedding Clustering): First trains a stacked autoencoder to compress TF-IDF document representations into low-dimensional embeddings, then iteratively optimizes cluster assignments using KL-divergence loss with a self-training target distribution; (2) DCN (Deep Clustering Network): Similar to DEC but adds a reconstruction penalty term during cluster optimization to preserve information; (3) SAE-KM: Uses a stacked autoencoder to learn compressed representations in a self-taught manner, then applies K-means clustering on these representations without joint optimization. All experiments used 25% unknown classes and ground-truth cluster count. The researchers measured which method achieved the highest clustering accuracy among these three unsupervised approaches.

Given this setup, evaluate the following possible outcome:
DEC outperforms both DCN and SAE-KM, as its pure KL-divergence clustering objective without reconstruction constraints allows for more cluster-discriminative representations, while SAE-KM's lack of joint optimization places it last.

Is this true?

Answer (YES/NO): NO